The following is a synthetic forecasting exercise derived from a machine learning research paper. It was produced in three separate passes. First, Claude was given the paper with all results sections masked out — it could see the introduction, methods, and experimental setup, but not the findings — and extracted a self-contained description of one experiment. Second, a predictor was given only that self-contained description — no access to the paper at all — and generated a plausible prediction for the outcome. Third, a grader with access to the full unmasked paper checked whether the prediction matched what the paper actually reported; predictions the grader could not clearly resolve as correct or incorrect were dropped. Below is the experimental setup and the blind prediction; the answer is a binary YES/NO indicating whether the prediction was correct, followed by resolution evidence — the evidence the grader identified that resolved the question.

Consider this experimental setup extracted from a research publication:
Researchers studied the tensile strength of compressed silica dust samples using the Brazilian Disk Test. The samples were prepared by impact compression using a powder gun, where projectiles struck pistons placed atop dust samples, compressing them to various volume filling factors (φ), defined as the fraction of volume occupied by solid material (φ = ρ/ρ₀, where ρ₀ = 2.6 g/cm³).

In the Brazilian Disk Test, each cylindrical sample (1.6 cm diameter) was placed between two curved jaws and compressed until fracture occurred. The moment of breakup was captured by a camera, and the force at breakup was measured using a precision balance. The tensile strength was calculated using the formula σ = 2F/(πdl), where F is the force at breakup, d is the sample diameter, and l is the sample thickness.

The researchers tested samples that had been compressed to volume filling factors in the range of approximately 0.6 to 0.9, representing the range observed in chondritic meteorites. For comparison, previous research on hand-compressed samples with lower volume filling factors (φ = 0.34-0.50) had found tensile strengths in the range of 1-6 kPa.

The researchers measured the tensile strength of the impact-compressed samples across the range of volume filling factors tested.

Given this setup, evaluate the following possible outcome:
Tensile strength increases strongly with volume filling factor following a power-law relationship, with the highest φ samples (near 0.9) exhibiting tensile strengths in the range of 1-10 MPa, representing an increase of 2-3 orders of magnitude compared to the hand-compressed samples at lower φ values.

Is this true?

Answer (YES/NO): NO